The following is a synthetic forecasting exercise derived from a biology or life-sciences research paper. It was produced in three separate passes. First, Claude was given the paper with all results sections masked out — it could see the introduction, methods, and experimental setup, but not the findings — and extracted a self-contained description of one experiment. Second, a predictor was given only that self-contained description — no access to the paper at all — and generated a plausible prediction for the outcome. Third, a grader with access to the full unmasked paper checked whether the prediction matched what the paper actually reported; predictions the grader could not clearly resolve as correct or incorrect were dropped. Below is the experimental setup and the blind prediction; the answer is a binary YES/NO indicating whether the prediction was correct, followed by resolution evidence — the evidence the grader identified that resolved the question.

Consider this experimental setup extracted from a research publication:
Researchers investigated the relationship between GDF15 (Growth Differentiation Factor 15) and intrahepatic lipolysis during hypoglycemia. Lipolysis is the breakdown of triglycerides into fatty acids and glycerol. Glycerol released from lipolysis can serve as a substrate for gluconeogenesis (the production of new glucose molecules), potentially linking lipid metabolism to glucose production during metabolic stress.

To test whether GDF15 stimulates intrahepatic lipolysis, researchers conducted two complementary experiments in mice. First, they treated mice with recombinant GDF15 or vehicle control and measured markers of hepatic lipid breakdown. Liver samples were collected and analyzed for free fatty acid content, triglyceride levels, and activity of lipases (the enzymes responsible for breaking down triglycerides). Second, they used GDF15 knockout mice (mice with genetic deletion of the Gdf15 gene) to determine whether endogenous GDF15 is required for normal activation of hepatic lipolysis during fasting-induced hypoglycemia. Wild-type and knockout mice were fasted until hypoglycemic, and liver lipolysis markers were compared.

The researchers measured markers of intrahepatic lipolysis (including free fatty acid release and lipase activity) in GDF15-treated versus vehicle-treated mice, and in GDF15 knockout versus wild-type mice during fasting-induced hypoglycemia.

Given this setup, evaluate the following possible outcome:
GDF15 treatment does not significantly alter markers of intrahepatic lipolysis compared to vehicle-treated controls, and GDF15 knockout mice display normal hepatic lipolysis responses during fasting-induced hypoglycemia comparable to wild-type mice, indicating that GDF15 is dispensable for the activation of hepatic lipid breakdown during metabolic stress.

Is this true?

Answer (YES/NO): NO